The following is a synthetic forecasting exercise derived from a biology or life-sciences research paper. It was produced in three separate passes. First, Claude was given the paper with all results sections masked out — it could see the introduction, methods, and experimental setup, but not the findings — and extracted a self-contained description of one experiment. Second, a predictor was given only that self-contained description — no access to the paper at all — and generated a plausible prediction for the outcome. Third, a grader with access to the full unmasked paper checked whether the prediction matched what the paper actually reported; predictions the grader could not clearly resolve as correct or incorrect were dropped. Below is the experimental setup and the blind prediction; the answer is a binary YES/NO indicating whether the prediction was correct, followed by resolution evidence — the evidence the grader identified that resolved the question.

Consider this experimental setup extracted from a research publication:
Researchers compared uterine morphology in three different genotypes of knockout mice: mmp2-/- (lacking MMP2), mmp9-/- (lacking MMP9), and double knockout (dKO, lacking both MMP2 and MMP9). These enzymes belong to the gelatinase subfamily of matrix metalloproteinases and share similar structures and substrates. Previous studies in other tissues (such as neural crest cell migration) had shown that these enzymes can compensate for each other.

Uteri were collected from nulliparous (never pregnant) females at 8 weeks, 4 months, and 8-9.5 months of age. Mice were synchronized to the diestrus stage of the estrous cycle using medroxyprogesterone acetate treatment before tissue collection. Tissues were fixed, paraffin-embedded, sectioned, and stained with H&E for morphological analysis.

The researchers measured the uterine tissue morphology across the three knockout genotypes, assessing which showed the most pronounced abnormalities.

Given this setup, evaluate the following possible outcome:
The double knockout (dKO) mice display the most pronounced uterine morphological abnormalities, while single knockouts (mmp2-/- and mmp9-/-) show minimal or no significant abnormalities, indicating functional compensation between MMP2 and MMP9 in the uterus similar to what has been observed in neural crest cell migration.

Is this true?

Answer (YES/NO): NO